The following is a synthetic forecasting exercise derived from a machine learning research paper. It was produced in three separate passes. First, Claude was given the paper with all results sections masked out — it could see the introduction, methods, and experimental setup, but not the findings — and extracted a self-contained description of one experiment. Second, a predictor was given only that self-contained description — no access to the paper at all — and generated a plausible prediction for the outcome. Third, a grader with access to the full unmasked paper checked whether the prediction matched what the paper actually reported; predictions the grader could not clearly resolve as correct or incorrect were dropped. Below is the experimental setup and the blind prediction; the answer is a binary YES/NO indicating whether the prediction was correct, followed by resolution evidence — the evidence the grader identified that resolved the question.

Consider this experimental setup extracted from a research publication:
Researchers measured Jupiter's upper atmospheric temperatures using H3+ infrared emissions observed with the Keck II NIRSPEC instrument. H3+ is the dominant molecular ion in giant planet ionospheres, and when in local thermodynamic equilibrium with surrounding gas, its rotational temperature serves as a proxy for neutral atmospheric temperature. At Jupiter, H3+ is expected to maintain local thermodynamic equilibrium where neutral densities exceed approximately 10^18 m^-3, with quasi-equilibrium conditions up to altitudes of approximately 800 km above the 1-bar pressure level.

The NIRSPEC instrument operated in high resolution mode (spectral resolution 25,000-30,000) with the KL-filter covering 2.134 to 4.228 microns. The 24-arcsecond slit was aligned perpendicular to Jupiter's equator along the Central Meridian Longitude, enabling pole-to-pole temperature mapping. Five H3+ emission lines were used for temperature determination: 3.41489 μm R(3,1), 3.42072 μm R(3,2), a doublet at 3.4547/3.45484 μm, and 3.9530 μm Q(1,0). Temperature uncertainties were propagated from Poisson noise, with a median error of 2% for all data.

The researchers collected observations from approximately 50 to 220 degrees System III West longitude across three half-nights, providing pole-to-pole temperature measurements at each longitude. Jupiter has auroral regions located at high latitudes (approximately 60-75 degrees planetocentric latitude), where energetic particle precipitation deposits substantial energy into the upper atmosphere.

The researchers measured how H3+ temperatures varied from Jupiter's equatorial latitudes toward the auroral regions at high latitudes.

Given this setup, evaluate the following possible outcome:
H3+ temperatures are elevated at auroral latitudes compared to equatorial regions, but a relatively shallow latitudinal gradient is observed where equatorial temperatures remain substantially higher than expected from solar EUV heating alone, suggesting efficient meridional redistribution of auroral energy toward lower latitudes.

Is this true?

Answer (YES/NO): YES